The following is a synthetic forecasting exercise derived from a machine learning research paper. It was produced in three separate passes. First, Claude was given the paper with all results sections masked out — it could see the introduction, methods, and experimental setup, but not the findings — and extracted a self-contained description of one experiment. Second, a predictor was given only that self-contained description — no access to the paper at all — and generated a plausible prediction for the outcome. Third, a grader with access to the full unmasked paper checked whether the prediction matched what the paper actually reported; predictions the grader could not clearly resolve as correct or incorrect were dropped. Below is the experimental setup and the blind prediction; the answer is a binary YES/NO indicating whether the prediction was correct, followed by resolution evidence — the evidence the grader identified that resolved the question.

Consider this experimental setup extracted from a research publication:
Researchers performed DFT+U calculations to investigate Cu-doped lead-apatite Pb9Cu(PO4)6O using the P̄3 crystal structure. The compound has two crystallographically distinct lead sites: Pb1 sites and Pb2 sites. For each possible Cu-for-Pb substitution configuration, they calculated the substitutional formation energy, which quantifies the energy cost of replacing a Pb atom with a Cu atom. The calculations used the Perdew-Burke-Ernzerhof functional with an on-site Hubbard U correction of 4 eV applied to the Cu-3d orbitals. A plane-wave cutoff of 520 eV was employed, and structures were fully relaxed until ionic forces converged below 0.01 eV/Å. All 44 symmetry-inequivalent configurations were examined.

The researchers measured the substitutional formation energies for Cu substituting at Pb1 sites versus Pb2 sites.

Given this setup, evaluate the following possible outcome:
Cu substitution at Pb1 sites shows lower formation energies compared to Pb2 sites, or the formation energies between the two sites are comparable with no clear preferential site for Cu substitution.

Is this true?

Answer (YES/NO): NO